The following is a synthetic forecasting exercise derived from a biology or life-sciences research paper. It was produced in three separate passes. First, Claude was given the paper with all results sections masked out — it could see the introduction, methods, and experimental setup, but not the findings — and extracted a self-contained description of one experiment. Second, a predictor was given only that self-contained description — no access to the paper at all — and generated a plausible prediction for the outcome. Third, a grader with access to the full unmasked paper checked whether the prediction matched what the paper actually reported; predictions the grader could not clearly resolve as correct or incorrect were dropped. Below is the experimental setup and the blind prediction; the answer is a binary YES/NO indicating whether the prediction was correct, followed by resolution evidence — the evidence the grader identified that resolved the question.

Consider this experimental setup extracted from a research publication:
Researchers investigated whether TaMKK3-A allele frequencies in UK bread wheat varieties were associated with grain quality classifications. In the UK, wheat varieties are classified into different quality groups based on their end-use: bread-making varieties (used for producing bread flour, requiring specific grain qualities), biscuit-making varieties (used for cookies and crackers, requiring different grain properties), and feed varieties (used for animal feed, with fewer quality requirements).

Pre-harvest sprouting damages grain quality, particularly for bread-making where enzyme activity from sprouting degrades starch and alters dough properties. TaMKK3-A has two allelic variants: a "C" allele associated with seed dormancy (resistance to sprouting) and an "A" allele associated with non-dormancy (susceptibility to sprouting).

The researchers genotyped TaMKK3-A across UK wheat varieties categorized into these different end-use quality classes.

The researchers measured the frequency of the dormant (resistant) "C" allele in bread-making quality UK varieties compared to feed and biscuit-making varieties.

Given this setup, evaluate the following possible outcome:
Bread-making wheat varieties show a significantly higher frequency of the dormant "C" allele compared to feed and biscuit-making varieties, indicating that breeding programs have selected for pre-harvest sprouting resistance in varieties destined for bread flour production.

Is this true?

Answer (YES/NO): YES